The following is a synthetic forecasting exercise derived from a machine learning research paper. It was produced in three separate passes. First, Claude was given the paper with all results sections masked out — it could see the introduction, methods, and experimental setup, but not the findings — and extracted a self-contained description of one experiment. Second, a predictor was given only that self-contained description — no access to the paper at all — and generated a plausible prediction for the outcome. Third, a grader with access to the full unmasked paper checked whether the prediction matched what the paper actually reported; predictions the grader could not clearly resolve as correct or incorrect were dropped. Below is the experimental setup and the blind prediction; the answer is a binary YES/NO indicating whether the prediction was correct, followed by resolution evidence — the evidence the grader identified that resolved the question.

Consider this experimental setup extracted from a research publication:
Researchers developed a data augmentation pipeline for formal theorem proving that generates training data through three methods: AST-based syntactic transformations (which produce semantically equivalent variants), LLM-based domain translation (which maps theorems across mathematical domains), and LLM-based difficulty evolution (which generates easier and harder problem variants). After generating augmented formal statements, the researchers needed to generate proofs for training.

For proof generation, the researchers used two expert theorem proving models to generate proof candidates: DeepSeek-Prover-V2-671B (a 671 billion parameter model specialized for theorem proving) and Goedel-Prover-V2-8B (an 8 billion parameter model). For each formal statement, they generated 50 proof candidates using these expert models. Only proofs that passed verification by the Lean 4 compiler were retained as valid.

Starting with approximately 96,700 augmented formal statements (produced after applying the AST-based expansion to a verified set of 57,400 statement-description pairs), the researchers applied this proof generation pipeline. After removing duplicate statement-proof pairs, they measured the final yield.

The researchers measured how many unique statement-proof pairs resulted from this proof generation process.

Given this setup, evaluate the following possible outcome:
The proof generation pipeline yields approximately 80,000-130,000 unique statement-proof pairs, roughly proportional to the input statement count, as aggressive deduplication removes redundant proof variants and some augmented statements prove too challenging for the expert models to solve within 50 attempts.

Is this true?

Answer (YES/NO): NO